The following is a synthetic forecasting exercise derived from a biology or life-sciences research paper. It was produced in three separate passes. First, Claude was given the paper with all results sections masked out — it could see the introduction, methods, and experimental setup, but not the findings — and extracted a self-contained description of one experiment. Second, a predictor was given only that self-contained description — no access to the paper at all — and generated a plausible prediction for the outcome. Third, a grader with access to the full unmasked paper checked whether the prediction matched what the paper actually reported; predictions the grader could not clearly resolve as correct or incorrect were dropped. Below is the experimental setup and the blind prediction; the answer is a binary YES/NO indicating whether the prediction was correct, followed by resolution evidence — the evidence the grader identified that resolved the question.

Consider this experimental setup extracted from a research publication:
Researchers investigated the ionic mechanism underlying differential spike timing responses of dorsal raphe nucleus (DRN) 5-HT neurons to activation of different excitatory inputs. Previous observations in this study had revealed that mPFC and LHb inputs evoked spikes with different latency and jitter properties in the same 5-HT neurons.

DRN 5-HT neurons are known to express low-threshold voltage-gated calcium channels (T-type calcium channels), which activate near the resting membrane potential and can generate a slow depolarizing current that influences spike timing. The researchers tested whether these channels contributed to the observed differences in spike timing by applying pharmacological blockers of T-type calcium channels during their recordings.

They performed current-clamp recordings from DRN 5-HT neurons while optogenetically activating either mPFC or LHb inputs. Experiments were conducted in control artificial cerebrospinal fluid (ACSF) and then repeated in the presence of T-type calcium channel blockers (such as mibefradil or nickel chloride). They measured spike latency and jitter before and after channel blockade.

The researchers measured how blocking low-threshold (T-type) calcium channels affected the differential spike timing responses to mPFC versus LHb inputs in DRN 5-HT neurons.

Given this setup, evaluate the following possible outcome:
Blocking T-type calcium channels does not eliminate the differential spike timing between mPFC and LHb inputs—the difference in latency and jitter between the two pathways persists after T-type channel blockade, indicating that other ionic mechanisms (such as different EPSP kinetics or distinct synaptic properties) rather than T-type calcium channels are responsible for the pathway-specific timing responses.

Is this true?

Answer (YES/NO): NO